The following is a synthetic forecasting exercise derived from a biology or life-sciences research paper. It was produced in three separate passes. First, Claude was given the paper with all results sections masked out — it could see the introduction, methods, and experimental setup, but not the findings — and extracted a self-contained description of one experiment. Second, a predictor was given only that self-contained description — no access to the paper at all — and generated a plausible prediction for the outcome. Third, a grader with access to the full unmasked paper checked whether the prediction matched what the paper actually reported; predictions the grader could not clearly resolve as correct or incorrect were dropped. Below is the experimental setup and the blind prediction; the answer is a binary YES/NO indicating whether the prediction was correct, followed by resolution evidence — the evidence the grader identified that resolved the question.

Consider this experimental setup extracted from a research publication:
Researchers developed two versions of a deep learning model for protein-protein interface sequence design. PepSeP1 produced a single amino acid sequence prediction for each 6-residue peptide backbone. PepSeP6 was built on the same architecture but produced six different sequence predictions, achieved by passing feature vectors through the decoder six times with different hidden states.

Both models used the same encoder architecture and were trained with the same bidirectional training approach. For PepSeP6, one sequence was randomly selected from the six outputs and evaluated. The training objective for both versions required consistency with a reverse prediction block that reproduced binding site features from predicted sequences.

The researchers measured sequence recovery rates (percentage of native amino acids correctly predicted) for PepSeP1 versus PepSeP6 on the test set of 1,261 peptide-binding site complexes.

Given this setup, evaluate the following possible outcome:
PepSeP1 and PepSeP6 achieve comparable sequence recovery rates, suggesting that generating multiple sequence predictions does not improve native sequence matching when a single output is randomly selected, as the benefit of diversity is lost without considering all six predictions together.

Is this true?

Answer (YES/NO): NO